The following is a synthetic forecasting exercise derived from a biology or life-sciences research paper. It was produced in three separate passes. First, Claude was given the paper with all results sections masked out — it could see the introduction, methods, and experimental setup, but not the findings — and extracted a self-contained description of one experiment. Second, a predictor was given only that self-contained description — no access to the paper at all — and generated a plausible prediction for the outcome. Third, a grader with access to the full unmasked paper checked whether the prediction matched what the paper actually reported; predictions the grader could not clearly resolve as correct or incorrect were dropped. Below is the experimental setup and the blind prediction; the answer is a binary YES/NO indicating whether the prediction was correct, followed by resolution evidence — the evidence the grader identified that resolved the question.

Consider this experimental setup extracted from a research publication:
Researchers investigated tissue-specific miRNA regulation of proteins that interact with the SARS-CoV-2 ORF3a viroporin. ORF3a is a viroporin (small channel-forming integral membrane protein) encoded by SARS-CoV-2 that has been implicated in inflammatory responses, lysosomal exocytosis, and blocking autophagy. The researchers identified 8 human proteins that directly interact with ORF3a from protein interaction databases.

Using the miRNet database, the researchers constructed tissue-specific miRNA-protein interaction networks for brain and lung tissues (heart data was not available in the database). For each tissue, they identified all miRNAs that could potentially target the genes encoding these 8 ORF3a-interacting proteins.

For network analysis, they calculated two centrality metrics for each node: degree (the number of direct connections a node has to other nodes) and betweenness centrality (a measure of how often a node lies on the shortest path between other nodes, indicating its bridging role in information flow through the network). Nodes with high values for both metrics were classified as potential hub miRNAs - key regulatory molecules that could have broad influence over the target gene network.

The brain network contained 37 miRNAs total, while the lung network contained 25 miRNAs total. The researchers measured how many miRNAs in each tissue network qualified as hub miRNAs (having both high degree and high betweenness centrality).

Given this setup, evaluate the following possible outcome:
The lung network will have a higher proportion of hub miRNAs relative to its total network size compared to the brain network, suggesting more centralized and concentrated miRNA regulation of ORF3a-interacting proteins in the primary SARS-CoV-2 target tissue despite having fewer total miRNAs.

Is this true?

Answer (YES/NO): NO